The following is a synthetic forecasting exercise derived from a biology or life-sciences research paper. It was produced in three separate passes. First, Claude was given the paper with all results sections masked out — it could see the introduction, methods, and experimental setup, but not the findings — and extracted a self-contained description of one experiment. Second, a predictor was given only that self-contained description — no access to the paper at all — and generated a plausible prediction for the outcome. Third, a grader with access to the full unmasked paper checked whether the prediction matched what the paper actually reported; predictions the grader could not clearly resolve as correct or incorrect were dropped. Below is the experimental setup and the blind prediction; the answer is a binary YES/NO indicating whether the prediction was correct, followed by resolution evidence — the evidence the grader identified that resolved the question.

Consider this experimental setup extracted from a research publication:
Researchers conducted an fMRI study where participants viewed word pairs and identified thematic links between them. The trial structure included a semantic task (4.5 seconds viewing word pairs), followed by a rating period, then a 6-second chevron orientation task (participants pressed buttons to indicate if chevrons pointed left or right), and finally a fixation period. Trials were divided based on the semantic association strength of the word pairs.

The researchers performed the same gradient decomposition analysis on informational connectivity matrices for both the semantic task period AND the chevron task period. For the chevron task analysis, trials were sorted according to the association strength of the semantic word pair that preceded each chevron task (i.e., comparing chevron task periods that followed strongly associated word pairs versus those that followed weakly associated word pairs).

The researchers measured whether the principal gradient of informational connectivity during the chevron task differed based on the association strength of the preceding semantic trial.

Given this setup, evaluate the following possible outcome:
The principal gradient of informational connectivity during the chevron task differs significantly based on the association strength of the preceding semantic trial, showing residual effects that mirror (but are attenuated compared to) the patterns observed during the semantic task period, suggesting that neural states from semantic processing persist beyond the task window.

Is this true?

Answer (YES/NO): NO